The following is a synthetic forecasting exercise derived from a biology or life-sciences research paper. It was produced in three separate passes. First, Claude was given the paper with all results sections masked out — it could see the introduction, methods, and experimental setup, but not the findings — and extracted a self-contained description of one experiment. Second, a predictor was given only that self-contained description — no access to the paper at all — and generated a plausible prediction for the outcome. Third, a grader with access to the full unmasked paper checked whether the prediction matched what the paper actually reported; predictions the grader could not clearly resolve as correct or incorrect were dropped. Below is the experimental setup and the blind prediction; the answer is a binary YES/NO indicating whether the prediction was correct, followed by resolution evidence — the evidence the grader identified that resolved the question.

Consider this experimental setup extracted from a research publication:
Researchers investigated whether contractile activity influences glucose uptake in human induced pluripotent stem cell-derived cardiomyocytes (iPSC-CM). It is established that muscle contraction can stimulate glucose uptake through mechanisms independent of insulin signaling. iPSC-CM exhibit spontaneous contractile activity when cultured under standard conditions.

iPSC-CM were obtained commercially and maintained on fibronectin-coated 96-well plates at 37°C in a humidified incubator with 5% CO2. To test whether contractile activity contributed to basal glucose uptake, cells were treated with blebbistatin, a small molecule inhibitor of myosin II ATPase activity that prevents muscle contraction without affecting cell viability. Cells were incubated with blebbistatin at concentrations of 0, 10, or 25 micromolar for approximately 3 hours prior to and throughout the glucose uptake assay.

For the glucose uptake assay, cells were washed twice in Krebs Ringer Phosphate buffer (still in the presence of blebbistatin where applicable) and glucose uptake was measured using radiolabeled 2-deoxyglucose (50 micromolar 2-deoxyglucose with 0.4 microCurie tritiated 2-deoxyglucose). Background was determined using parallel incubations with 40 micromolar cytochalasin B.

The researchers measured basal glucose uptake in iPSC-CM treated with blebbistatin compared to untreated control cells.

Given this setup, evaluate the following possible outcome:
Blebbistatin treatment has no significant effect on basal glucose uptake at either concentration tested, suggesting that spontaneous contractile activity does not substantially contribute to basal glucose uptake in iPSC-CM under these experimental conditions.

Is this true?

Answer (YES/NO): NO